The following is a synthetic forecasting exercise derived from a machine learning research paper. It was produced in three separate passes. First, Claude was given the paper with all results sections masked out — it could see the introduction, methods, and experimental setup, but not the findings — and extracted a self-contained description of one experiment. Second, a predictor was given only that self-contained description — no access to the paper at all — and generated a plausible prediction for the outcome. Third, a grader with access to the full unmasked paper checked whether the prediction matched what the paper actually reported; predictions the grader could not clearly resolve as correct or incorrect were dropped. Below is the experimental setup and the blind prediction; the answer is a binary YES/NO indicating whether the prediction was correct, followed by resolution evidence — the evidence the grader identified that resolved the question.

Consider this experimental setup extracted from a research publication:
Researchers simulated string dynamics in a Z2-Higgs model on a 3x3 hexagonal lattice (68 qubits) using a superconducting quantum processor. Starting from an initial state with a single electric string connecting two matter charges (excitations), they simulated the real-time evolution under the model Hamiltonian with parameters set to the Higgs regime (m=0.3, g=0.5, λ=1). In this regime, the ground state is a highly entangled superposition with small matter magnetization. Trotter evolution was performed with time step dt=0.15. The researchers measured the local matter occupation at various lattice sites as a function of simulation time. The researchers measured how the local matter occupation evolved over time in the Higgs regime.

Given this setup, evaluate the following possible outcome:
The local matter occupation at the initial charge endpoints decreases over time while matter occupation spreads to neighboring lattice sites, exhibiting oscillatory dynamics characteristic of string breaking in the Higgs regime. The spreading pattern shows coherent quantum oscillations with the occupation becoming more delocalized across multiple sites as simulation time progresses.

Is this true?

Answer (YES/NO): NO